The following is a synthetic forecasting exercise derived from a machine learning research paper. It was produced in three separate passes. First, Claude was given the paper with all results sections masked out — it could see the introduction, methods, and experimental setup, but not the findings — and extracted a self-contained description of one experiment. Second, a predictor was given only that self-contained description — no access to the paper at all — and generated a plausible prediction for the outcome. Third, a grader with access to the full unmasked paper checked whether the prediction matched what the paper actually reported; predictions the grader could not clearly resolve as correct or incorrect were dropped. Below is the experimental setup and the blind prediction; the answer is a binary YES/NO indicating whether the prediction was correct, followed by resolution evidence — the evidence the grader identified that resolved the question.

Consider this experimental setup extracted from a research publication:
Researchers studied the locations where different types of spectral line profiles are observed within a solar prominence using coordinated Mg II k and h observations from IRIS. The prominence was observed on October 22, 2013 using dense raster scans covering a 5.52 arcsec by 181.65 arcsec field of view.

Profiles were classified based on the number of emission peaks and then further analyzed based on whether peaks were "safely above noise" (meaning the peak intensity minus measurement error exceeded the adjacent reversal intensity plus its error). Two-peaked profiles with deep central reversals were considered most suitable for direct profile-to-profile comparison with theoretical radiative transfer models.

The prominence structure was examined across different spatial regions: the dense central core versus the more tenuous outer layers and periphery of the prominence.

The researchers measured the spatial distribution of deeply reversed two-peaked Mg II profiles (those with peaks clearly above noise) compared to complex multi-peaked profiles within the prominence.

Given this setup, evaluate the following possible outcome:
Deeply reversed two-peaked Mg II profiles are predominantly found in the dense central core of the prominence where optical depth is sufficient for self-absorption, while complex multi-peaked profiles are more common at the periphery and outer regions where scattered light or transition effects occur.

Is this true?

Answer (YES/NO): NO